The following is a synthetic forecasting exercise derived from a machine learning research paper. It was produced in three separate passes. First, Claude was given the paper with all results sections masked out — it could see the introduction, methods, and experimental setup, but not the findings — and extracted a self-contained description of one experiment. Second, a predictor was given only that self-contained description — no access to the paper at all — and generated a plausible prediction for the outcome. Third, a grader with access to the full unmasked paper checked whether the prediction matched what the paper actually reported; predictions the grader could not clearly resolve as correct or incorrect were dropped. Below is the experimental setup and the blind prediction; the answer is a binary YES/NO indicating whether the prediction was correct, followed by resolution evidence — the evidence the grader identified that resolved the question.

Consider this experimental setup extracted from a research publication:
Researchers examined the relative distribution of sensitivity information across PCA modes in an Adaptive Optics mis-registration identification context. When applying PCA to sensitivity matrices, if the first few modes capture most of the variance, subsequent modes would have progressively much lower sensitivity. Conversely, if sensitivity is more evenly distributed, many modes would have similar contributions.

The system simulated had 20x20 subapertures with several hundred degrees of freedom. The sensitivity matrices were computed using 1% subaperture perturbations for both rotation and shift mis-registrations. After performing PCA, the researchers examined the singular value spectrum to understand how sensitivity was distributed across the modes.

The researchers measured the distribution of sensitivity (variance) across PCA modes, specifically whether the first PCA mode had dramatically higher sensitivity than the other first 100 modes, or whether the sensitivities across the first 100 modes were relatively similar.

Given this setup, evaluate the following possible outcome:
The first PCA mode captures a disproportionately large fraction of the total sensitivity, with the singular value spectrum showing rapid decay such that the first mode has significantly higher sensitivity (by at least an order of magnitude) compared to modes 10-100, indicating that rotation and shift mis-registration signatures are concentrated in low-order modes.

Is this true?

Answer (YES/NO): NO